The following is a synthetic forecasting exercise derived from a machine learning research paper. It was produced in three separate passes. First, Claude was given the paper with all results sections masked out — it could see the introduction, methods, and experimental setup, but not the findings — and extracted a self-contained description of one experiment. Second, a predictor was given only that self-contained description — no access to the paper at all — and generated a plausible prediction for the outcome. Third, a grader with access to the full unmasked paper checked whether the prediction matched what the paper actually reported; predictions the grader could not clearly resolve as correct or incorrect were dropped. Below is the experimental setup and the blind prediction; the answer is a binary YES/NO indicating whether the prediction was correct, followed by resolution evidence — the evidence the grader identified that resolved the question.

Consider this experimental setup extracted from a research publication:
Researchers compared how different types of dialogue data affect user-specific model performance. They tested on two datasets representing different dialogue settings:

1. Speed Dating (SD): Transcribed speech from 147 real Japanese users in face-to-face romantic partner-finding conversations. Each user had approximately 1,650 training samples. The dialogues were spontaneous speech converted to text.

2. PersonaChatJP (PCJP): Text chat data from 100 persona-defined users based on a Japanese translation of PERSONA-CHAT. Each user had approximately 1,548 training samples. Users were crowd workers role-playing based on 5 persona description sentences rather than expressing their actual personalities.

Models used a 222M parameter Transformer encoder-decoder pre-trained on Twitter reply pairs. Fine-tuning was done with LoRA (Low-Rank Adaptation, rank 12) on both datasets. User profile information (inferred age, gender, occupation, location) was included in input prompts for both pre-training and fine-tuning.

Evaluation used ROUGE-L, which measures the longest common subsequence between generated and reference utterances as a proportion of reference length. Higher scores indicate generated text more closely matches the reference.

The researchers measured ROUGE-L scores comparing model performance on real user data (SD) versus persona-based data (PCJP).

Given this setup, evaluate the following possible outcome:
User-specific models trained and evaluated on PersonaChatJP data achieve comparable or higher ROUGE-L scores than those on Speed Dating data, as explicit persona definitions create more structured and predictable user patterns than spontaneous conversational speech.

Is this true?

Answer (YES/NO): YES